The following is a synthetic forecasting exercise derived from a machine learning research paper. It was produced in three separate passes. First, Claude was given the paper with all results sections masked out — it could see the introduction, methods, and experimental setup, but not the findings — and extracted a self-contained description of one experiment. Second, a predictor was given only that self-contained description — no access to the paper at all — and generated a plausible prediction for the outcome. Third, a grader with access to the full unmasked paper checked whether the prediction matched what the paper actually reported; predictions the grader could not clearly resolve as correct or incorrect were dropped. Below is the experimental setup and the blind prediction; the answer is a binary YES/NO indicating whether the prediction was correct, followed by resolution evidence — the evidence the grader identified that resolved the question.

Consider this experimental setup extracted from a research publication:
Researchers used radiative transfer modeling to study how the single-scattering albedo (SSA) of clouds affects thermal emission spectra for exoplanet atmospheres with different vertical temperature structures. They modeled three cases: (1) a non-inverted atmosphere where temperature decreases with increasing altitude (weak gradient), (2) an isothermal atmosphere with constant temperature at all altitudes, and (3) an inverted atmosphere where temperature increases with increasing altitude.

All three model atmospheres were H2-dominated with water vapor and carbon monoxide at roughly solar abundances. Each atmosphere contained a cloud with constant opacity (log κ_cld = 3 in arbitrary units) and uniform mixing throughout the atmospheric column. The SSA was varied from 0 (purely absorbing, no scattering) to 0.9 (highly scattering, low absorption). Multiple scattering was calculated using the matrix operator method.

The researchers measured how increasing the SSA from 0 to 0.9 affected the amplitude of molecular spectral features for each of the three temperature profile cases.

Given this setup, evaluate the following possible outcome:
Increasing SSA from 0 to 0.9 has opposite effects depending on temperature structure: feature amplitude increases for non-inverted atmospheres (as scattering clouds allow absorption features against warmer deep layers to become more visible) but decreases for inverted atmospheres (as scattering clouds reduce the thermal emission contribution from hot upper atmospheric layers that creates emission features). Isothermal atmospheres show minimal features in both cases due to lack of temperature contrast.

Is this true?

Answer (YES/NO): NO